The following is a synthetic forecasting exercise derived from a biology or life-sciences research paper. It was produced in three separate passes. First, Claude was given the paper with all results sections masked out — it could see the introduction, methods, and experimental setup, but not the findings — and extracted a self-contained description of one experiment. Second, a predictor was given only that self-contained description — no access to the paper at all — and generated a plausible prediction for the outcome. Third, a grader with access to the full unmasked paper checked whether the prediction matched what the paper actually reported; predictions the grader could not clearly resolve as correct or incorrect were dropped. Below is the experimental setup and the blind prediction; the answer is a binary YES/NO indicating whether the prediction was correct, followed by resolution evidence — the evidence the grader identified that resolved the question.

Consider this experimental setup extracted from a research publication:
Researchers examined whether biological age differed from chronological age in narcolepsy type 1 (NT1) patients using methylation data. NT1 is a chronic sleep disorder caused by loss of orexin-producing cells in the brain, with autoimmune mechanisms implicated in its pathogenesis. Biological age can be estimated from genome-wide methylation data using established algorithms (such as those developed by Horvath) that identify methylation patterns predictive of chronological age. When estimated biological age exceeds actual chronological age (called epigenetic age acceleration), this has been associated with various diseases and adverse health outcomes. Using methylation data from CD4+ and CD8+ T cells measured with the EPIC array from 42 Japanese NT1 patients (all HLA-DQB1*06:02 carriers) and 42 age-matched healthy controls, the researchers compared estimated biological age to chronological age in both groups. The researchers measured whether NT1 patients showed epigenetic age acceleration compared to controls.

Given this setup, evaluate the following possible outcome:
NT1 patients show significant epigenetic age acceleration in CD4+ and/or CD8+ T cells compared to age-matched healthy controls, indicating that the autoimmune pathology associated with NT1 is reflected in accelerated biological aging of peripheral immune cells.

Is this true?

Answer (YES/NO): NO